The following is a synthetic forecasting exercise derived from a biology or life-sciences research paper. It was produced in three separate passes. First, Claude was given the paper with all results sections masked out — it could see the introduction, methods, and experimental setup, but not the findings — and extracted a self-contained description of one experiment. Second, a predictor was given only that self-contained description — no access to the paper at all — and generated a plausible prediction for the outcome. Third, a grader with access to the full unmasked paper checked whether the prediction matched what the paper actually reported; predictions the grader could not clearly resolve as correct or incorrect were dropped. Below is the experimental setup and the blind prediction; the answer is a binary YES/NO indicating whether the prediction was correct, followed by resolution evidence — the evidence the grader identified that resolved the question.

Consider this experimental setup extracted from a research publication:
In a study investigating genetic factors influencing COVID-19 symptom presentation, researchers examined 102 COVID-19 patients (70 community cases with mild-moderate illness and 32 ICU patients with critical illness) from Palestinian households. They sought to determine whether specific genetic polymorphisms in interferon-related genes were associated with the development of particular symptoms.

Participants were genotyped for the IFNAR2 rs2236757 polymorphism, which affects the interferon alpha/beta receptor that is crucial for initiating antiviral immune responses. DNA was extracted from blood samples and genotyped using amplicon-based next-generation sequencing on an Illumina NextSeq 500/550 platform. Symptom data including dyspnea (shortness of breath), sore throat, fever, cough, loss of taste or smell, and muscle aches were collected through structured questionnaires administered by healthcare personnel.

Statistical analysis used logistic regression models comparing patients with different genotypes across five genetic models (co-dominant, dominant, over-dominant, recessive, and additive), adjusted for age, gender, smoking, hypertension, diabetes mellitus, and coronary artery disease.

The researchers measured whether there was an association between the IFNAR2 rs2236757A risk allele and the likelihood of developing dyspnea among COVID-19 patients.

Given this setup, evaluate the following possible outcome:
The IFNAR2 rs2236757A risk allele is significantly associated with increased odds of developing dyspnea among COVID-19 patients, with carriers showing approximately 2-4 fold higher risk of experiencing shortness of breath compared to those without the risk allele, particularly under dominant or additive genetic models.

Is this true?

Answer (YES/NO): NO